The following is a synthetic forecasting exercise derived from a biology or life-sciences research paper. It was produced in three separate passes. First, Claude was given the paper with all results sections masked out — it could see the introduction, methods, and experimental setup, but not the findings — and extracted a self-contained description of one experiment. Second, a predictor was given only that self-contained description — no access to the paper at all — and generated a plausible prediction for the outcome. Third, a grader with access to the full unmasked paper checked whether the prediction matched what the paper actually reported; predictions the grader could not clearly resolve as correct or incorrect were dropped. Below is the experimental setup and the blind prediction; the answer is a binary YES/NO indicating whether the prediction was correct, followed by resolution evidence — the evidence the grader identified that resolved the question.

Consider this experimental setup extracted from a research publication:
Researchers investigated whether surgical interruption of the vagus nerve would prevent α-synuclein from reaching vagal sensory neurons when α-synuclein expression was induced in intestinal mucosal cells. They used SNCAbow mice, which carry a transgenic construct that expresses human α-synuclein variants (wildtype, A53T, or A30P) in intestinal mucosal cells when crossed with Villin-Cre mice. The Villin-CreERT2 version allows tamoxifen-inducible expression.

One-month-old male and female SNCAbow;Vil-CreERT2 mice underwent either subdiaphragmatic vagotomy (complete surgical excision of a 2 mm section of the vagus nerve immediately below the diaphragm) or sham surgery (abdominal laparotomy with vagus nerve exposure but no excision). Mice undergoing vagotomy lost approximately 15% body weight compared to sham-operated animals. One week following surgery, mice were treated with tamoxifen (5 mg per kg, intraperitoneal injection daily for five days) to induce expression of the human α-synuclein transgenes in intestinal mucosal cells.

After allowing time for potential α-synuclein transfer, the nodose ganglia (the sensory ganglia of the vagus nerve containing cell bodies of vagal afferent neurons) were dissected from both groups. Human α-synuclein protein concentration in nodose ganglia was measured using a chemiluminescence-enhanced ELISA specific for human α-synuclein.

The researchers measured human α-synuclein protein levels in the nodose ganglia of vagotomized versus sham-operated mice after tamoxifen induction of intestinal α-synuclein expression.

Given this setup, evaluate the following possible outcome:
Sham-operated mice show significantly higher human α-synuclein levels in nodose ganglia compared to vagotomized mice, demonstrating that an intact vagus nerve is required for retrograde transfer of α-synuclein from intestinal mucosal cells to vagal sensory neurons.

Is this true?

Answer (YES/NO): YES